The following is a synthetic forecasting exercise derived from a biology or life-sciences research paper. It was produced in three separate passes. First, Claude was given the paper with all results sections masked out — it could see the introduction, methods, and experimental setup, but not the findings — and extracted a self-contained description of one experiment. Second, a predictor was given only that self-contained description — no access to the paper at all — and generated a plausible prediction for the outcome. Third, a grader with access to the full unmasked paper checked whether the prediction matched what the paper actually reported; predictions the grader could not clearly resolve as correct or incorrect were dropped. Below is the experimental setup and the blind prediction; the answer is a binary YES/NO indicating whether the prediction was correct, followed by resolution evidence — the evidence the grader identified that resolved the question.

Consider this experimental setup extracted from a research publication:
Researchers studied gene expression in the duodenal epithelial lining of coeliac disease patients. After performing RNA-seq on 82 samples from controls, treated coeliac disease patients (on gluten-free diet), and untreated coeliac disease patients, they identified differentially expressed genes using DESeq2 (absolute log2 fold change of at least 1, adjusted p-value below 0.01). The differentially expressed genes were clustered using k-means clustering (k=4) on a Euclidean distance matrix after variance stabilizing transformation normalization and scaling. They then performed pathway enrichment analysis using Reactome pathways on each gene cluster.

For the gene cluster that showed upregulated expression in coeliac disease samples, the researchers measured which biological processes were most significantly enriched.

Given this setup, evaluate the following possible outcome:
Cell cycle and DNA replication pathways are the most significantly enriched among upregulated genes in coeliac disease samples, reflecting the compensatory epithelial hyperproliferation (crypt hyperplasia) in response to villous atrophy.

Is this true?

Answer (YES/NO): YES